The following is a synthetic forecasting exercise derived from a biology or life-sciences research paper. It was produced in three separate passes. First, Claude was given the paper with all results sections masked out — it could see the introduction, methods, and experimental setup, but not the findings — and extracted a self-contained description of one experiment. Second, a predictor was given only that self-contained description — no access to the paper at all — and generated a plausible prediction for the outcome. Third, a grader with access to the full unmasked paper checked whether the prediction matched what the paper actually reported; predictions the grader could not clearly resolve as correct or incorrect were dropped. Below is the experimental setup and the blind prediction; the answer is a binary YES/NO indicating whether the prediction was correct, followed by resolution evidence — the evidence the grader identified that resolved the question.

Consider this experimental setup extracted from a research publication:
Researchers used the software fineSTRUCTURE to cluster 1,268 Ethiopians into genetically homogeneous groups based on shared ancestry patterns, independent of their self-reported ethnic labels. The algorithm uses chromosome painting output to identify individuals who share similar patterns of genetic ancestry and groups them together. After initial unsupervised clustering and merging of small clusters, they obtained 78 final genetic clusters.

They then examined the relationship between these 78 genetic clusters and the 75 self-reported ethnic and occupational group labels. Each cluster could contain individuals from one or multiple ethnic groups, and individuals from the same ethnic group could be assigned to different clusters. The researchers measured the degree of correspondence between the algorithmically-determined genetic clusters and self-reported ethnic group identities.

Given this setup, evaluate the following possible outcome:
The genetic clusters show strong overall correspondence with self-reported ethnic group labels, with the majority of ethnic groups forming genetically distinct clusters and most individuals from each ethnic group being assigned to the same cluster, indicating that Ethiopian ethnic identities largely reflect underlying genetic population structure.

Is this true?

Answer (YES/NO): NO